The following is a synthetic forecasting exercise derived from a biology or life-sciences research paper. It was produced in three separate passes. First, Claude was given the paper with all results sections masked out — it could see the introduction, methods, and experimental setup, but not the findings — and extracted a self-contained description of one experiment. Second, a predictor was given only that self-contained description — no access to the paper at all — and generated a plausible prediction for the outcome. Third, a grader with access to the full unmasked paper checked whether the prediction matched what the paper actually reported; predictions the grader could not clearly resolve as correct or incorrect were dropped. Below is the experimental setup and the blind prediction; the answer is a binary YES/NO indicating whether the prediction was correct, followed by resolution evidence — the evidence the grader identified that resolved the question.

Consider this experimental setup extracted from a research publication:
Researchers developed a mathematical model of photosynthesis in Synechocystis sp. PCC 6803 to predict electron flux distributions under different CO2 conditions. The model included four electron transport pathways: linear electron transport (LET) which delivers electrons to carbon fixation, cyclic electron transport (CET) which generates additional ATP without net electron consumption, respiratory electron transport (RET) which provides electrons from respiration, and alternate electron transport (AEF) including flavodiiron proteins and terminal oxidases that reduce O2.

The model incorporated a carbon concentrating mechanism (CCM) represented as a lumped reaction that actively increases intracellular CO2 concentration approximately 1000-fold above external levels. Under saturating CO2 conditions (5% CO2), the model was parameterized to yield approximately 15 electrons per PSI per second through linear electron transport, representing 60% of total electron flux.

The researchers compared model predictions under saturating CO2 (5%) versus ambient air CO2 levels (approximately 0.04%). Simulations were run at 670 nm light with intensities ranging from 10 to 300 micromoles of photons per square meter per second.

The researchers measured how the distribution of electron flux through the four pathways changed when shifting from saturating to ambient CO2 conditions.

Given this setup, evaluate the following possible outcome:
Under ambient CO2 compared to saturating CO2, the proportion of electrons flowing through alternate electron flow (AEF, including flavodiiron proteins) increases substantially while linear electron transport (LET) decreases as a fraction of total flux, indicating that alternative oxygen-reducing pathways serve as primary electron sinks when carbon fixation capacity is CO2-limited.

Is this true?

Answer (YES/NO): YES